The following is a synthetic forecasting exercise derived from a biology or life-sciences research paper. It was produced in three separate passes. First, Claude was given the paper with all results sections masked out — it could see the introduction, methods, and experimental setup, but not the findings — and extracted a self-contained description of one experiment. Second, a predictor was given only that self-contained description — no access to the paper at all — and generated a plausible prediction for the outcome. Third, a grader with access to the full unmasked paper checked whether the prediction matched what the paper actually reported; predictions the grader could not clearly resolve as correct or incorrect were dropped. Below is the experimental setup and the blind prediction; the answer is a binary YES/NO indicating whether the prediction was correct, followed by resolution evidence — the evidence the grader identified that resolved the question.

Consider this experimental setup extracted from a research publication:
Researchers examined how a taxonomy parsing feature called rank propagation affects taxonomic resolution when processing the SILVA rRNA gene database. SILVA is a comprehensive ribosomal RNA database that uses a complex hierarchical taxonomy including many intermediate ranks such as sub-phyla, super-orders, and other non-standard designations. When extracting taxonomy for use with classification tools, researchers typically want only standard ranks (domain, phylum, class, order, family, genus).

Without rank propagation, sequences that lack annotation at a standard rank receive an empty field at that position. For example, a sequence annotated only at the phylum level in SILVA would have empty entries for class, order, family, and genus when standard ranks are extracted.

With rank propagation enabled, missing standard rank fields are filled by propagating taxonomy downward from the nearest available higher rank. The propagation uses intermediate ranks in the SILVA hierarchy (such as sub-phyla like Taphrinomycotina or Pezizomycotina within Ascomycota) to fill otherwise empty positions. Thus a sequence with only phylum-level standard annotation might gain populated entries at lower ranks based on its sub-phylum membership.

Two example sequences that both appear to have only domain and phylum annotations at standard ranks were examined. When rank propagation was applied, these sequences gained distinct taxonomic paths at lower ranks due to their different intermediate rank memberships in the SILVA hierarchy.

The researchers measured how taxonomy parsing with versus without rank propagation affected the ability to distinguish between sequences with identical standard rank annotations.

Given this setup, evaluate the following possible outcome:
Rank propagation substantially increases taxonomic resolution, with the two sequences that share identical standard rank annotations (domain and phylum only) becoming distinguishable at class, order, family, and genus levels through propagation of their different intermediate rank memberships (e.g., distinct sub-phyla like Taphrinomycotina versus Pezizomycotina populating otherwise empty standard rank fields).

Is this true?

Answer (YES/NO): YES